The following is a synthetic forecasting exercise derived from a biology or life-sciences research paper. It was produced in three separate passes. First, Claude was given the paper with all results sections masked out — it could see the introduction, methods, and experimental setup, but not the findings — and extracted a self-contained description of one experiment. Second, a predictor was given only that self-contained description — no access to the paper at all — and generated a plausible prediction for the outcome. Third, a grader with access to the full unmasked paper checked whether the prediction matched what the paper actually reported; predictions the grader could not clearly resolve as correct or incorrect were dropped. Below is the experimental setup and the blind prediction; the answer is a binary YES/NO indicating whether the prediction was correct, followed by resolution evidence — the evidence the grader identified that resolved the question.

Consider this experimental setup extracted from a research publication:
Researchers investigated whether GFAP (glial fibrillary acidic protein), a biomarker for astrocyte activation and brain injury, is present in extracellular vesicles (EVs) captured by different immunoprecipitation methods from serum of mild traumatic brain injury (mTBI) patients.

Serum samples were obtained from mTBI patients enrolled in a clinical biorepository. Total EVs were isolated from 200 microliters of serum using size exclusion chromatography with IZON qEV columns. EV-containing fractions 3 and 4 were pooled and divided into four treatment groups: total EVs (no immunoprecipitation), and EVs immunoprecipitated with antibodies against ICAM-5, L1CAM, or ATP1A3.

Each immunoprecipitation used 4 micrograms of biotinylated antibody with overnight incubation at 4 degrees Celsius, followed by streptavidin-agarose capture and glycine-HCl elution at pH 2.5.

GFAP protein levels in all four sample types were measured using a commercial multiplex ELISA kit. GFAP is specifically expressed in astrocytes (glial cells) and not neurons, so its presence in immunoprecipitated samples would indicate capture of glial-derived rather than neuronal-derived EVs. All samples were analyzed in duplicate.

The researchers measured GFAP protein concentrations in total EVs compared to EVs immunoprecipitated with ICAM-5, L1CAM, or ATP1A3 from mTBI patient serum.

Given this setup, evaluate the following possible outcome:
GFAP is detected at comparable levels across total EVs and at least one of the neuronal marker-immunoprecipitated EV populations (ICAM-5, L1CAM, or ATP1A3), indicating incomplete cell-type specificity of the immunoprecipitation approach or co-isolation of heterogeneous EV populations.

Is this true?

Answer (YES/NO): NO